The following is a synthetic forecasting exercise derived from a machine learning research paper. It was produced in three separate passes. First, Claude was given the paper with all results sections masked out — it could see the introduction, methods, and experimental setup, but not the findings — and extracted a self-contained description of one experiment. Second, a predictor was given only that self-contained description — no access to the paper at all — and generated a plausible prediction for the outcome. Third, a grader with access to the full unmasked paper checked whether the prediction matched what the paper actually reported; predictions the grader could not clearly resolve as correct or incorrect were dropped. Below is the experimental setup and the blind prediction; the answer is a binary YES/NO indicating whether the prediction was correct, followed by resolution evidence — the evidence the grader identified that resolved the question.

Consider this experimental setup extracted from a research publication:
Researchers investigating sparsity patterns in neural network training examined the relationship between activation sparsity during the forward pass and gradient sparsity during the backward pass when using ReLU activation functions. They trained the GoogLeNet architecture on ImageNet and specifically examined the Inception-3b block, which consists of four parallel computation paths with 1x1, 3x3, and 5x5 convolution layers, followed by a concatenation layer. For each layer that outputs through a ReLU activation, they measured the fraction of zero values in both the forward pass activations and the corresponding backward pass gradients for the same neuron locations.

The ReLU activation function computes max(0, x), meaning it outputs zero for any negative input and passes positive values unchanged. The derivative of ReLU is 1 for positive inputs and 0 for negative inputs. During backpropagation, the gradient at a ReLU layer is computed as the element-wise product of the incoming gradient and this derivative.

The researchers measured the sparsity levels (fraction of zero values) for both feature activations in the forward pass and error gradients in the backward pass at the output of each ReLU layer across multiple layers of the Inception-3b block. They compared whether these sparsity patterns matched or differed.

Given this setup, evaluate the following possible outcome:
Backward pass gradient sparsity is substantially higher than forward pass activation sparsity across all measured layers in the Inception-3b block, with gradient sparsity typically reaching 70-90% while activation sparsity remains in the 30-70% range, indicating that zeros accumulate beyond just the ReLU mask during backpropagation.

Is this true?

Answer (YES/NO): NO